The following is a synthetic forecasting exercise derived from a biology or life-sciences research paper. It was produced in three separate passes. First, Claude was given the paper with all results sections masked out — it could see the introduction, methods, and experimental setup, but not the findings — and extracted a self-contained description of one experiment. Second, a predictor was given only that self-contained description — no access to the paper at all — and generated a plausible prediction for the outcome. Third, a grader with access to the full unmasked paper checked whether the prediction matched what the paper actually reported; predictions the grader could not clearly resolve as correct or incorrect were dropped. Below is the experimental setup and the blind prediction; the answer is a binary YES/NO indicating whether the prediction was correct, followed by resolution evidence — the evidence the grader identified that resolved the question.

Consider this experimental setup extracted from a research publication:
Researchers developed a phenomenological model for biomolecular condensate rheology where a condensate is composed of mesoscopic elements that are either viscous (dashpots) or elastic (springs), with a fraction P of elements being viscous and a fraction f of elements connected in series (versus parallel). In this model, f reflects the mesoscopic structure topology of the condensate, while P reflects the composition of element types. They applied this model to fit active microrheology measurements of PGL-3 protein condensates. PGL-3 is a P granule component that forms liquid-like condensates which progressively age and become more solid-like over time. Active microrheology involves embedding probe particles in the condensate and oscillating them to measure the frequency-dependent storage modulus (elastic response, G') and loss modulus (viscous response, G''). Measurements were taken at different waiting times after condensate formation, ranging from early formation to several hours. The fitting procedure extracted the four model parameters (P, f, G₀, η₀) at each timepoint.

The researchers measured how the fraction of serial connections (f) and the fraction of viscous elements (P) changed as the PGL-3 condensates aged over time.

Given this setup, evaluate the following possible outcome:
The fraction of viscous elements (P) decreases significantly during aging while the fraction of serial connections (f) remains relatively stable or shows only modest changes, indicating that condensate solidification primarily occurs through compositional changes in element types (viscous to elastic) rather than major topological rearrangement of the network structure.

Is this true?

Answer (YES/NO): YES